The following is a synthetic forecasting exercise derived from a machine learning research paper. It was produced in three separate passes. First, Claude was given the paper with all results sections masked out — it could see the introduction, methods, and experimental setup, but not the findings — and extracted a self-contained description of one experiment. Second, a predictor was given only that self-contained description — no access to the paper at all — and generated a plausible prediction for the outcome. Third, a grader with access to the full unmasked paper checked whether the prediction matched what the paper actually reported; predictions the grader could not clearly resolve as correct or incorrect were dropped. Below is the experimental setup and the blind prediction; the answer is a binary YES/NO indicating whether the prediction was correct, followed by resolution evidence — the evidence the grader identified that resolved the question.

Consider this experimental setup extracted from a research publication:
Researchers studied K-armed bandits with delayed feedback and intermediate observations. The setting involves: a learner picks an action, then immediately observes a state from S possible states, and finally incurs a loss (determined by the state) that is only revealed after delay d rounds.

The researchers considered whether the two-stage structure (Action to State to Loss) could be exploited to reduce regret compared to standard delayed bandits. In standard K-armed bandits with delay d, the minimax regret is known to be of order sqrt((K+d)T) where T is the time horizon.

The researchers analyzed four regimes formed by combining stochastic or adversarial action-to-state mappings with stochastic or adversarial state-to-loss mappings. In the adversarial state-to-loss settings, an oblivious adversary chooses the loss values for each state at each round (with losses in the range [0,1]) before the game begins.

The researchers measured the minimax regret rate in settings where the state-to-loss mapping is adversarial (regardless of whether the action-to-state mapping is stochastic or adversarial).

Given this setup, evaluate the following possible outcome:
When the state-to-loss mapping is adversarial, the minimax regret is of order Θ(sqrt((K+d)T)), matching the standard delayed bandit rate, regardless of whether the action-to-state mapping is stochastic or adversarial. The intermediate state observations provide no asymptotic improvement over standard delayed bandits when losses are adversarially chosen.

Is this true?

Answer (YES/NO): YES